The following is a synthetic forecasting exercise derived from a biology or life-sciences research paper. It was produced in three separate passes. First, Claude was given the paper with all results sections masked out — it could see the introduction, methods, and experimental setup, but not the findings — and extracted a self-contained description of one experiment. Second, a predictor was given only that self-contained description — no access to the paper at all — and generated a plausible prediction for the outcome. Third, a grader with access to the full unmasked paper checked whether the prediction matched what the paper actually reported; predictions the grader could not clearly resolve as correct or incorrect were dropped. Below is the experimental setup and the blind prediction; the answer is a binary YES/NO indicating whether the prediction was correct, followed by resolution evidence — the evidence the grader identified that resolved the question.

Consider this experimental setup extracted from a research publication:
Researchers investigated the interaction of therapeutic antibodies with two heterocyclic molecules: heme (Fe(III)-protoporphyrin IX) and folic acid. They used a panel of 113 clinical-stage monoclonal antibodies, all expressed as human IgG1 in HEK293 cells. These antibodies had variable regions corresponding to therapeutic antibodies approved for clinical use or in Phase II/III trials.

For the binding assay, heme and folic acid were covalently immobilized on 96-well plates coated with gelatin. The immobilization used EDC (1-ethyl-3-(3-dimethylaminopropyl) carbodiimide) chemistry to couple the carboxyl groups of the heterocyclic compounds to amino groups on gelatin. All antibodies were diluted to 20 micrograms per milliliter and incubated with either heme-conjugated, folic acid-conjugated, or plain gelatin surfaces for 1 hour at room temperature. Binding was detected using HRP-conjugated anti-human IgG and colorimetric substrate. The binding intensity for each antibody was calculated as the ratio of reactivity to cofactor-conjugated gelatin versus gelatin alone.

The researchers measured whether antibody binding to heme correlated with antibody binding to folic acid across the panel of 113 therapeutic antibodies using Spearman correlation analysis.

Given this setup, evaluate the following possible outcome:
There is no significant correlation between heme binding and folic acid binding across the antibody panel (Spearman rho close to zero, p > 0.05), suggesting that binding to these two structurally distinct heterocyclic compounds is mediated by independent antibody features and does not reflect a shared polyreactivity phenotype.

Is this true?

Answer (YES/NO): NO